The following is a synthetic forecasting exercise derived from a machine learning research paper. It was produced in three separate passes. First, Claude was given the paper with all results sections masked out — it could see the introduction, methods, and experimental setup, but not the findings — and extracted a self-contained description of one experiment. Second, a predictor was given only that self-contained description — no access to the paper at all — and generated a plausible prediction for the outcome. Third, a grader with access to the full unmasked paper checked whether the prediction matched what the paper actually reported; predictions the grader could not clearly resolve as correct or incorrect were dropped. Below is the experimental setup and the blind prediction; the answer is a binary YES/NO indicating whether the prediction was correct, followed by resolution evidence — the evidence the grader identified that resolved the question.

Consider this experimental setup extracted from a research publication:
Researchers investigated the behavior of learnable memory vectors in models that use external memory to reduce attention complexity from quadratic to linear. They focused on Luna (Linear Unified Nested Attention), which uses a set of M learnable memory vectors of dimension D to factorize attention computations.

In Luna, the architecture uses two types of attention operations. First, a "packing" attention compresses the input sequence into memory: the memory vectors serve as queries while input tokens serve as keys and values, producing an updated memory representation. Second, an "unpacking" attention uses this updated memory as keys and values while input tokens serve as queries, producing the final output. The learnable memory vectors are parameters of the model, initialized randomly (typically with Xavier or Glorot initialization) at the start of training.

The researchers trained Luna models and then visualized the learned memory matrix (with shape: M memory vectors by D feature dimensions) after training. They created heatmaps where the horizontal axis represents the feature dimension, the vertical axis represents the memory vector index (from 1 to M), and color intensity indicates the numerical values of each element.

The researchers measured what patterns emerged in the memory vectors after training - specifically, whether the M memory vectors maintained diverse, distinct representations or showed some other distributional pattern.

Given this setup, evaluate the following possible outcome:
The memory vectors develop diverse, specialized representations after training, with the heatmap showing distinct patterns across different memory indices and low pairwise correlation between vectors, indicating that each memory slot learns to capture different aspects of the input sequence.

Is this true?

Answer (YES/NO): NO